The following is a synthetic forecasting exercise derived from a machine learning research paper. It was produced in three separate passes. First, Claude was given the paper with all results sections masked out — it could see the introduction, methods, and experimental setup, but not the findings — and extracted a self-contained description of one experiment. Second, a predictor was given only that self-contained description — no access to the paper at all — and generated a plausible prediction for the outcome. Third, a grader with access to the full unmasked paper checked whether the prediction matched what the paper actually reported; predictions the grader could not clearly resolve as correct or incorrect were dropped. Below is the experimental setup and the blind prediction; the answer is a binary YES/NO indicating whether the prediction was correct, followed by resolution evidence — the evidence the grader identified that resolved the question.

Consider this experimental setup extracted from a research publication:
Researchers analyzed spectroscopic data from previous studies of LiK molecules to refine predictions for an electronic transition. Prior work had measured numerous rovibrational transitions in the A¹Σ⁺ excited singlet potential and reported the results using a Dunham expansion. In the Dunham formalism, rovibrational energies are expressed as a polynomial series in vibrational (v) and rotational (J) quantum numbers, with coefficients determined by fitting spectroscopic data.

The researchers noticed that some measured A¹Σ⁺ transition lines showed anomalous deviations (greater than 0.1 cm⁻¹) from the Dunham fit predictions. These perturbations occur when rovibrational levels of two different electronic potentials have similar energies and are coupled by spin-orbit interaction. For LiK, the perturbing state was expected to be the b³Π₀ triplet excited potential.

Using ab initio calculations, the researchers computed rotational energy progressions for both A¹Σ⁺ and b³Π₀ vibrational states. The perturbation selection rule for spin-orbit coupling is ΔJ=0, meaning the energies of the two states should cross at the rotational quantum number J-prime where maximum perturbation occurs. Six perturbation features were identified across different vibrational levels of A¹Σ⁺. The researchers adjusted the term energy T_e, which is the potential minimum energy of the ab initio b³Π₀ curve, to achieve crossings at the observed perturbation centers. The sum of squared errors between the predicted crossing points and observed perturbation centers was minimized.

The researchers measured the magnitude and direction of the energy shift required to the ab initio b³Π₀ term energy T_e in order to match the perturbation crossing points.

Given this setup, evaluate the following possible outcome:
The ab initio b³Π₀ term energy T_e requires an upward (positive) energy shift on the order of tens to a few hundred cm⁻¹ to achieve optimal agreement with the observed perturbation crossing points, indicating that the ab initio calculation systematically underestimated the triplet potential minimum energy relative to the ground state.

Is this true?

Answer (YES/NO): NO